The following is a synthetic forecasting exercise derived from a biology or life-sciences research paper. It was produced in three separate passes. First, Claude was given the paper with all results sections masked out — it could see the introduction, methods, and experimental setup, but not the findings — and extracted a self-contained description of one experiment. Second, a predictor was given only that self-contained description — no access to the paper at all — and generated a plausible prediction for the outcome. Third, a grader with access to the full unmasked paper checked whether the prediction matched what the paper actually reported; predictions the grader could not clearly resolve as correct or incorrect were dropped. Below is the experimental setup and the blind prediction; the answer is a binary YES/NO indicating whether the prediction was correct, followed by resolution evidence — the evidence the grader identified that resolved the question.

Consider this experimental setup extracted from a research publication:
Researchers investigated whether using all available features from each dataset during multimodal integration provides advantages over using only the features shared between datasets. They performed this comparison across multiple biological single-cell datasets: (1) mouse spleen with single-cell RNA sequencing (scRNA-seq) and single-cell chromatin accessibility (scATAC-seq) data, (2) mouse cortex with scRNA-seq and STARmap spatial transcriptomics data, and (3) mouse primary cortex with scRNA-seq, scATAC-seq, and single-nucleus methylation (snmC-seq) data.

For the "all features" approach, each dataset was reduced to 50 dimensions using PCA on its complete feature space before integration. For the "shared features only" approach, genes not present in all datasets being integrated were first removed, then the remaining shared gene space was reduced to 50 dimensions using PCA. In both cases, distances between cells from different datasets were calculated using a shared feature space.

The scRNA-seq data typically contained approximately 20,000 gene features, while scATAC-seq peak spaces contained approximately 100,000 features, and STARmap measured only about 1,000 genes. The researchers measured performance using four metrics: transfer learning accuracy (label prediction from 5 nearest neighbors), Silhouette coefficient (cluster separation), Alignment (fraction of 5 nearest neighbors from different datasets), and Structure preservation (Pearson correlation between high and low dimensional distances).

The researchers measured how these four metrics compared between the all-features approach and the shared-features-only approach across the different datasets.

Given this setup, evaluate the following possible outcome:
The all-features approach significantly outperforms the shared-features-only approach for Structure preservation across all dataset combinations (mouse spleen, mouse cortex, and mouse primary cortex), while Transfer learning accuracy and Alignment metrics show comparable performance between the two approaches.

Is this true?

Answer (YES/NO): NO